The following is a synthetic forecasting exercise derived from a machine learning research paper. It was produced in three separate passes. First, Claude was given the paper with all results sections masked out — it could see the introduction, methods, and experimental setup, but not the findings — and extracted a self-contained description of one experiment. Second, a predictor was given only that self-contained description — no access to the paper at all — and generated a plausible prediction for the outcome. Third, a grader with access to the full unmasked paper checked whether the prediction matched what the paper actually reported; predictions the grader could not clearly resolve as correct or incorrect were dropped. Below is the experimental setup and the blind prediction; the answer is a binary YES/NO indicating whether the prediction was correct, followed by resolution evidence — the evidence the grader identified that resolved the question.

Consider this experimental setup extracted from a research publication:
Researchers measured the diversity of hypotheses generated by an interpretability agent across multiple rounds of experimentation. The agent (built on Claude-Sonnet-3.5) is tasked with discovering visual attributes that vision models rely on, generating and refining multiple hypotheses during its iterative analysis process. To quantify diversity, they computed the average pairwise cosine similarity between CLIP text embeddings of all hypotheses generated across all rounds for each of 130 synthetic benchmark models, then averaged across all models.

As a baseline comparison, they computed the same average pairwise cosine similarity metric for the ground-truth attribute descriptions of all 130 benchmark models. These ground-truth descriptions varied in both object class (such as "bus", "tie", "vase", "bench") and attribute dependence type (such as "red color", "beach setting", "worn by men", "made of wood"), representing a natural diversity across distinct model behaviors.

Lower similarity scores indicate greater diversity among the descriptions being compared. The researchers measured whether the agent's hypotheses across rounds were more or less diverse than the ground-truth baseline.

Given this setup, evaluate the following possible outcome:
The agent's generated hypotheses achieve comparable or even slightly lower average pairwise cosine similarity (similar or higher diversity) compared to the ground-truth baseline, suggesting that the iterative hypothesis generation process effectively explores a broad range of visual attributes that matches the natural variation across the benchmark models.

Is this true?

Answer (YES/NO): YES